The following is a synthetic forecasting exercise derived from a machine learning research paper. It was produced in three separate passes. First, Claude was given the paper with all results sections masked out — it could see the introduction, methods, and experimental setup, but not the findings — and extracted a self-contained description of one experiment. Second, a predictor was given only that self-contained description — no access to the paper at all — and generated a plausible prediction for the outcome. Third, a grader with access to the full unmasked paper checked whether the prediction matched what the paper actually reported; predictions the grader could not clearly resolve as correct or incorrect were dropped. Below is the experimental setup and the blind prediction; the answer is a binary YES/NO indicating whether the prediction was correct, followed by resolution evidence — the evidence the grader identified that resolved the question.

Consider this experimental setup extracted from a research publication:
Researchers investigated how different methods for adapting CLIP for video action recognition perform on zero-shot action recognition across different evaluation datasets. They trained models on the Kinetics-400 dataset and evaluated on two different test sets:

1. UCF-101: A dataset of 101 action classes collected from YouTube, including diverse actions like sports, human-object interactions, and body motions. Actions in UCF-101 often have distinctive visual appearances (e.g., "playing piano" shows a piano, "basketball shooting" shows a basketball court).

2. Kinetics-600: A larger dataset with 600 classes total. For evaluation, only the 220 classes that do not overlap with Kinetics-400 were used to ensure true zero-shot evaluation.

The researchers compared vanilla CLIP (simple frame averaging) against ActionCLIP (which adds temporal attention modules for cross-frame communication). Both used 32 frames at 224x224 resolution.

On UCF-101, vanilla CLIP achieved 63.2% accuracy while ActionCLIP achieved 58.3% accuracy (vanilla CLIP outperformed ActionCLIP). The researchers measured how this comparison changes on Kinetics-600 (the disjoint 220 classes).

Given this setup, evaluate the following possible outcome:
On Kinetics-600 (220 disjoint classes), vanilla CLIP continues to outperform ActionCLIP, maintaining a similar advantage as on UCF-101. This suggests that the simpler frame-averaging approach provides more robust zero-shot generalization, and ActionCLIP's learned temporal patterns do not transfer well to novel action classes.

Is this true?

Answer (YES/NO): NO